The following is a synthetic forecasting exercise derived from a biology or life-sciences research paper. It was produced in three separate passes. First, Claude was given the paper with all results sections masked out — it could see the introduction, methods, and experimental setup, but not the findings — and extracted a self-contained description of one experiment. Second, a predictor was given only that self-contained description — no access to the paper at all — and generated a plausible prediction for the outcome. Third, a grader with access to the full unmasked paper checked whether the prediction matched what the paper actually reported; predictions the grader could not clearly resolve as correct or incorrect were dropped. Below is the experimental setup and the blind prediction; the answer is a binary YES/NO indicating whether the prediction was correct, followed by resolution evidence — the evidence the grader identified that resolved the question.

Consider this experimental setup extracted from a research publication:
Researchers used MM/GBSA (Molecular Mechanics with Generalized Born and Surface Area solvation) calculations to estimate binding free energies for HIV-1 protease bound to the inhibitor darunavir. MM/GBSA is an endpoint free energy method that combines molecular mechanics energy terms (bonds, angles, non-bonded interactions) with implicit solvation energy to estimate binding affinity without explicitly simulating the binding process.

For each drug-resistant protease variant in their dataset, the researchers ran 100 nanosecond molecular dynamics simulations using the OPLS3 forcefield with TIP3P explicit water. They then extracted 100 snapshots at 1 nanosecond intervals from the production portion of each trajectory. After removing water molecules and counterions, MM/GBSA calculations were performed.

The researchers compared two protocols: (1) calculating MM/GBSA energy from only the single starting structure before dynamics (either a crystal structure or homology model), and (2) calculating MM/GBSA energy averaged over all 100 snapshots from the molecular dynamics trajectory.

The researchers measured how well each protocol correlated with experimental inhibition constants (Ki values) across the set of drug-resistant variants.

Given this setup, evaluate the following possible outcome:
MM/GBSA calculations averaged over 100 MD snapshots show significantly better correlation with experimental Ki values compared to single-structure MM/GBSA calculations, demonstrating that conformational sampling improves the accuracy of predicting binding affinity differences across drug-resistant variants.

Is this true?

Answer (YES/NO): YES